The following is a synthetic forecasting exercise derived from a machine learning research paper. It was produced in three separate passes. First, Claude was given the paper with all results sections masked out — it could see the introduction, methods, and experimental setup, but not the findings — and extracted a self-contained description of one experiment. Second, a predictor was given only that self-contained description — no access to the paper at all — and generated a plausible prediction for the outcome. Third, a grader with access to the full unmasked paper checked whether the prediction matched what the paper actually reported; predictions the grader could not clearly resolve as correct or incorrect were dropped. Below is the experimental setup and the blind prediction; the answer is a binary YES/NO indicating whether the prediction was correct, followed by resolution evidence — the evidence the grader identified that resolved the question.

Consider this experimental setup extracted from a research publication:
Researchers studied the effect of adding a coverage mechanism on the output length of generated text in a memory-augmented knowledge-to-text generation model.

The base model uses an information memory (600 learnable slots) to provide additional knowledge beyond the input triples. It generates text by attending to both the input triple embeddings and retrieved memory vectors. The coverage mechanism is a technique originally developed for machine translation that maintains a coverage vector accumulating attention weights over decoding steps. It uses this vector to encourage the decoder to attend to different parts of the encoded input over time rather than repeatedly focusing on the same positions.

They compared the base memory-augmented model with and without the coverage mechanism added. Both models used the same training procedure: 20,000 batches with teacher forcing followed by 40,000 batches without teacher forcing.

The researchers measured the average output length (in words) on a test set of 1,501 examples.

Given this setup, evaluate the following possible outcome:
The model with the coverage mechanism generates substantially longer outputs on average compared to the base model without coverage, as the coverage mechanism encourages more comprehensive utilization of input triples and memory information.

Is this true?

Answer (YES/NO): NO